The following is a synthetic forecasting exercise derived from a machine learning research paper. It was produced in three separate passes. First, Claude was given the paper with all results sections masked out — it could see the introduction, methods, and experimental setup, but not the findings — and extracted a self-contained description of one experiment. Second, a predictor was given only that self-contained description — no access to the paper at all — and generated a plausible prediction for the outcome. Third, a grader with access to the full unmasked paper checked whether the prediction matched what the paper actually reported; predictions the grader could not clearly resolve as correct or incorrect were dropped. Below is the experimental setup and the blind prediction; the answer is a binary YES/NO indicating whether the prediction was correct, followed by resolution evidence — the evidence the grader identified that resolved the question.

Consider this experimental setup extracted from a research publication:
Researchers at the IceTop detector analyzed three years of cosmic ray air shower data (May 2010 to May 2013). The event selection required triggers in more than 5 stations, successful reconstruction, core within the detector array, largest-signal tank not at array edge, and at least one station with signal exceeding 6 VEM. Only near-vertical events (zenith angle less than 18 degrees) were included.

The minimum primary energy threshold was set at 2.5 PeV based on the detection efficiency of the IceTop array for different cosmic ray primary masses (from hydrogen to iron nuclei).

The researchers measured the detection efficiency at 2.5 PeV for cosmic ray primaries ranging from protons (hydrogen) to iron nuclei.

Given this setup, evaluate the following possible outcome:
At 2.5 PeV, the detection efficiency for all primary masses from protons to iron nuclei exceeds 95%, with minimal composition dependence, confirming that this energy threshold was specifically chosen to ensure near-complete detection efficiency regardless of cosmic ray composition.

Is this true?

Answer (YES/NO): YES